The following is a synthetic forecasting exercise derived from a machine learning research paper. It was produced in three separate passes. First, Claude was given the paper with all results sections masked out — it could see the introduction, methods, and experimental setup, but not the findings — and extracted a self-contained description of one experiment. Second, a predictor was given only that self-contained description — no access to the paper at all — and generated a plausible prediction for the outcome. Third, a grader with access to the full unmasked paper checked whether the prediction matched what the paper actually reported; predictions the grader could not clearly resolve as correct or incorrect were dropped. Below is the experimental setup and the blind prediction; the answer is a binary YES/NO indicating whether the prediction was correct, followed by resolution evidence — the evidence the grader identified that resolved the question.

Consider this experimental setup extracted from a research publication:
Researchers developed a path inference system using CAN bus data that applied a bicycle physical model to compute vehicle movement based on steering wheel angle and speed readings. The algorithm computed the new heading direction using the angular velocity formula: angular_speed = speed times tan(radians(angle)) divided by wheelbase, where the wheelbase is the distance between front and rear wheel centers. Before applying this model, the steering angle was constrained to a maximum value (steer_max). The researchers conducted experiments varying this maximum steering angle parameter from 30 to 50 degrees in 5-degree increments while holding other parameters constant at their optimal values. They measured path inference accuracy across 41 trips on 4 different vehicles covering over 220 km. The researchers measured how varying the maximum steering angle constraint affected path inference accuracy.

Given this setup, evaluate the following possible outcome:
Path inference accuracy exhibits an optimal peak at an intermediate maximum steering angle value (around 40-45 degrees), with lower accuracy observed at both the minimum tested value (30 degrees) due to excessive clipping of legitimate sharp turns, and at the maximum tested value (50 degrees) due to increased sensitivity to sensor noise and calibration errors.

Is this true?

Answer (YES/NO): NO